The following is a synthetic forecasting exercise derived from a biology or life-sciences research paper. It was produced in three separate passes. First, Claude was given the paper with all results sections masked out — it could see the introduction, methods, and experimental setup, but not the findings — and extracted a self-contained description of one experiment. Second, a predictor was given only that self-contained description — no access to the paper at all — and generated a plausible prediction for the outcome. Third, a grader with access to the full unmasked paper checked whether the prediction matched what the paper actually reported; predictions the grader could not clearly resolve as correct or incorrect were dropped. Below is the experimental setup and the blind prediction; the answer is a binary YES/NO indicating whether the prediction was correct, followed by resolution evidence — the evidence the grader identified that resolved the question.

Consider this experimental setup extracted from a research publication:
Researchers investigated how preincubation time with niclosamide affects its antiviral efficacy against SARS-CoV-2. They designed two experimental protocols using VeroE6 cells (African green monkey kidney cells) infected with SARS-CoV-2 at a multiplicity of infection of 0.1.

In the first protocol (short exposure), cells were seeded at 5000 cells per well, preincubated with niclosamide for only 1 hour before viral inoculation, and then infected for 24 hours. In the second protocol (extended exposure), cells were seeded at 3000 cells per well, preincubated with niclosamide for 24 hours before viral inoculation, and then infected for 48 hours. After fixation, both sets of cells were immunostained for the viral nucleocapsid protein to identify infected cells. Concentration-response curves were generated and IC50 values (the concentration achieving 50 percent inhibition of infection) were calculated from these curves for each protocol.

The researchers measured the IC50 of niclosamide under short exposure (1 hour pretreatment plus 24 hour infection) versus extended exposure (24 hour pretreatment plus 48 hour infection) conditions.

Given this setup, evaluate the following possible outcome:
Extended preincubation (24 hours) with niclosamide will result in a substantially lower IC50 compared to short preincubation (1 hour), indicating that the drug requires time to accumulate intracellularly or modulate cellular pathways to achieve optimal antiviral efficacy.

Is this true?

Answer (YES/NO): NO